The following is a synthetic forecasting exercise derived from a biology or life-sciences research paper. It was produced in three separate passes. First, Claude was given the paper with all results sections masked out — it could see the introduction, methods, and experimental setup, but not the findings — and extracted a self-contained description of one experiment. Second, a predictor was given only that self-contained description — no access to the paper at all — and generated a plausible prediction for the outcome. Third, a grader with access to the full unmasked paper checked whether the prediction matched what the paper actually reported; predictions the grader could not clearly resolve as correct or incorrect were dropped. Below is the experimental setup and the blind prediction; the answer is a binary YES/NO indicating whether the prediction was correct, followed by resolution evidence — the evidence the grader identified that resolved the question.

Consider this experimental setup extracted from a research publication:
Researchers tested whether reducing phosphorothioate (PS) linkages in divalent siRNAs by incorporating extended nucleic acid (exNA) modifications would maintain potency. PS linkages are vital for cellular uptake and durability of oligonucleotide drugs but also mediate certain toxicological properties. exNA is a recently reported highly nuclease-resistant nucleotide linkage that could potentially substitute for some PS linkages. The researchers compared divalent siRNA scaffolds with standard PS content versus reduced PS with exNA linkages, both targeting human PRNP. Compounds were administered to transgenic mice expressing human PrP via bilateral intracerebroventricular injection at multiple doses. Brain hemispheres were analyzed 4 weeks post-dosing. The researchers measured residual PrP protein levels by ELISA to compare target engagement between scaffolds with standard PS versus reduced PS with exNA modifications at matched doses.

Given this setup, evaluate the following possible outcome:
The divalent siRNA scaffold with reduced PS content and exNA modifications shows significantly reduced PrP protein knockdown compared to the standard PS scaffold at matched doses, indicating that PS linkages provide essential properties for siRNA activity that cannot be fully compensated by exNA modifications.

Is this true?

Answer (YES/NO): NO